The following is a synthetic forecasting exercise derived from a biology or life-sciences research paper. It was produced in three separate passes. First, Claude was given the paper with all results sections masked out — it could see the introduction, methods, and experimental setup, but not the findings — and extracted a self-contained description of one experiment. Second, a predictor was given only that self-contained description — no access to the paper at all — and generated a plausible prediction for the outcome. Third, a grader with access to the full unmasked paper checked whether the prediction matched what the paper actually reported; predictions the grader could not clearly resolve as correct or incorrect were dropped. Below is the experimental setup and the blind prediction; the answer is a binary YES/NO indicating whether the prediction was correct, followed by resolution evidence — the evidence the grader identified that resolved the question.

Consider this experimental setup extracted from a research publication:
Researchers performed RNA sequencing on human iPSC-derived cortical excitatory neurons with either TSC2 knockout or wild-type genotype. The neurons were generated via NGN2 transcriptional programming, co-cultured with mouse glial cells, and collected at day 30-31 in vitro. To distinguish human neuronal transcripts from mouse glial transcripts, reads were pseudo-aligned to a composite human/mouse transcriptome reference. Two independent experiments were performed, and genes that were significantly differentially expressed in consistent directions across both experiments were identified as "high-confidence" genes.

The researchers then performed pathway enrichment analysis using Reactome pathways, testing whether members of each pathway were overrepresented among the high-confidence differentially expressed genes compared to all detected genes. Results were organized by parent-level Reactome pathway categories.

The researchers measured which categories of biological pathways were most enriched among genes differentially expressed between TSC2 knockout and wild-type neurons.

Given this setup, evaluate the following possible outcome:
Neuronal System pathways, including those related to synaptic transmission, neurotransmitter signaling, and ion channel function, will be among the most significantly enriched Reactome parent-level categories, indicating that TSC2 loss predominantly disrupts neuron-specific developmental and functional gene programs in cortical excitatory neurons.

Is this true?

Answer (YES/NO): YES